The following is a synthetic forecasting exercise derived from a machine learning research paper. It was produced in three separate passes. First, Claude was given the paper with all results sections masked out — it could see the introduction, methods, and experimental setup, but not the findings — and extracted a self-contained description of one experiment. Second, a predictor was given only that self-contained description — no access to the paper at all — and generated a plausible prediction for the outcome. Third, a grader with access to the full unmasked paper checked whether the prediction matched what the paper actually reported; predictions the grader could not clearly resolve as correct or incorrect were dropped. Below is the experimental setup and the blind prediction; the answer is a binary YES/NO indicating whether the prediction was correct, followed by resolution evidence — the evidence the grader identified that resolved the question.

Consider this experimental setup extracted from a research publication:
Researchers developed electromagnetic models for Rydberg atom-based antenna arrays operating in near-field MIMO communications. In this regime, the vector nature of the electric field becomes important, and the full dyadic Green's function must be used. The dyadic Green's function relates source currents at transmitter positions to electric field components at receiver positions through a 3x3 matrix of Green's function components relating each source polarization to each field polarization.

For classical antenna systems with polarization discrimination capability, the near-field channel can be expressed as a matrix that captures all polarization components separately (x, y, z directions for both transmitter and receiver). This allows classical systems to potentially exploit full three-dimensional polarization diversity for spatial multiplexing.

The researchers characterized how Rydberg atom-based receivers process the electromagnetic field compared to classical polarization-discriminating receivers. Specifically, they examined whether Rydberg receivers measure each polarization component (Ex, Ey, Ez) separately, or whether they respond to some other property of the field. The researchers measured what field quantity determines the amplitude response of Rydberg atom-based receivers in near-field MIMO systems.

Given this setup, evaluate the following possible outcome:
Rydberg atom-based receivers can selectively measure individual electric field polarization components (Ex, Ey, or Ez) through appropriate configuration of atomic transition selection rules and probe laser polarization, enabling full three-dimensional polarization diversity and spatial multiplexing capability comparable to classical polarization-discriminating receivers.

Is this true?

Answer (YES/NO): NO